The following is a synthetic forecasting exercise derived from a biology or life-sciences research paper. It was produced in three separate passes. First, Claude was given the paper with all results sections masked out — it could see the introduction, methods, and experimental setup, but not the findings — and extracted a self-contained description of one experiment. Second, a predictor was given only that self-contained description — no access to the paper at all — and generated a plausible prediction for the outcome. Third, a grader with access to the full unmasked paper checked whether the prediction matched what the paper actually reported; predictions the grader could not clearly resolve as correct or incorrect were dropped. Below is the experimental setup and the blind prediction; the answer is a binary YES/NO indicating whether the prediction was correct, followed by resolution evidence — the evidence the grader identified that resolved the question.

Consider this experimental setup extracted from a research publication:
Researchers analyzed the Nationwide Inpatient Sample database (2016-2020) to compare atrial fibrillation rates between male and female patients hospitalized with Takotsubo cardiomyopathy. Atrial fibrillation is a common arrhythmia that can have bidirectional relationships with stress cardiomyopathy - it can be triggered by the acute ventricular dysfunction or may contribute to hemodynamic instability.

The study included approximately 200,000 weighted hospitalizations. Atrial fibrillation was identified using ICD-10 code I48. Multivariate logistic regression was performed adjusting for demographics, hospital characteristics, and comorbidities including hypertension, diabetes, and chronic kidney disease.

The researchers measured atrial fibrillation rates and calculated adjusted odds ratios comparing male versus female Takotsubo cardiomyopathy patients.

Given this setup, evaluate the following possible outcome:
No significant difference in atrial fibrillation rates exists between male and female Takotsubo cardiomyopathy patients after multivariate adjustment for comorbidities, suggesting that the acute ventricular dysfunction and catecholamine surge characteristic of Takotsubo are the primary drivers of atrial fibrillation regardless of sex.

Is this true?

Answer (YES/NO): NO